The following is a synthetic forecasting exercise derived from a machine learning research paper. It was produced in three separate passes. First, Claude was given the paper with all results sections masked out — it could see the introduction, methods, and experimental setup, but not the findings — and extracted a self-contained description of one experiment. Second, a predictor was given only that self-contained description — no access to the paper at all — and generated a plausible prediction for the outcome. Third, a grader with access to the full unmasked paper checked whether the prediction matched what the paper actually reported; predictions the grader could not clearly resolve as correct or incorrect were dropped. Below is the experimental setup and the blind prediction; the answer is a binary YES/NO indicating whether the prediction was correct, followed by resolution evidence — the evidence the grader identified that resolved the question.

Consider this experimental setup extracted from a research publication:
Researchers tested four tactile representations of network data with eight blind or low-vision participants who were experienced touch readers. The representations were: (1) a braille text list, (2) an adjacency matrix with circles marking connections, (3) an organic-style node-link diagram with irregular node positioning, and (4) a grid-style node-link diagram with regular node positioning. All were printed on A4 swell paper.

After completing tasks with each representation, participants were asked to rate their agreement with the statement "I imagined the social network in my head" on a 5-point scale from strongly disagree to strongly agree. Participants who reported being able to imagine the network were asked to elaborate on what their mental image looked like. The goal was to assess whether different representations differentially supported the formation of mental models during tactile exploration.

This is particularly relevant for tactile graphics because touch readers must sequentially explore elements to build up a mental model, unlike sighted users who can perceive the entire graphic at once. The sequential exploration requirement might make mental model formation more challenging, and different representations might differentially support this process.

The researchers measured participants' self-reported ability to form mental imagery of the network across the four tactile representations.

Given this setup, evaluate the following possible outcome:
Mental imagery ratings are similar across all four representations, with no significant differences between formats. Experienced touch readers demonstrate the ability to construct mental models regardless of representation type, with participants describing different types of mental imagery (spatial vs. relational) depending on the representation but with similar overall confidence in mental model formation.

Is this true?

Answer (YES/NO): NO